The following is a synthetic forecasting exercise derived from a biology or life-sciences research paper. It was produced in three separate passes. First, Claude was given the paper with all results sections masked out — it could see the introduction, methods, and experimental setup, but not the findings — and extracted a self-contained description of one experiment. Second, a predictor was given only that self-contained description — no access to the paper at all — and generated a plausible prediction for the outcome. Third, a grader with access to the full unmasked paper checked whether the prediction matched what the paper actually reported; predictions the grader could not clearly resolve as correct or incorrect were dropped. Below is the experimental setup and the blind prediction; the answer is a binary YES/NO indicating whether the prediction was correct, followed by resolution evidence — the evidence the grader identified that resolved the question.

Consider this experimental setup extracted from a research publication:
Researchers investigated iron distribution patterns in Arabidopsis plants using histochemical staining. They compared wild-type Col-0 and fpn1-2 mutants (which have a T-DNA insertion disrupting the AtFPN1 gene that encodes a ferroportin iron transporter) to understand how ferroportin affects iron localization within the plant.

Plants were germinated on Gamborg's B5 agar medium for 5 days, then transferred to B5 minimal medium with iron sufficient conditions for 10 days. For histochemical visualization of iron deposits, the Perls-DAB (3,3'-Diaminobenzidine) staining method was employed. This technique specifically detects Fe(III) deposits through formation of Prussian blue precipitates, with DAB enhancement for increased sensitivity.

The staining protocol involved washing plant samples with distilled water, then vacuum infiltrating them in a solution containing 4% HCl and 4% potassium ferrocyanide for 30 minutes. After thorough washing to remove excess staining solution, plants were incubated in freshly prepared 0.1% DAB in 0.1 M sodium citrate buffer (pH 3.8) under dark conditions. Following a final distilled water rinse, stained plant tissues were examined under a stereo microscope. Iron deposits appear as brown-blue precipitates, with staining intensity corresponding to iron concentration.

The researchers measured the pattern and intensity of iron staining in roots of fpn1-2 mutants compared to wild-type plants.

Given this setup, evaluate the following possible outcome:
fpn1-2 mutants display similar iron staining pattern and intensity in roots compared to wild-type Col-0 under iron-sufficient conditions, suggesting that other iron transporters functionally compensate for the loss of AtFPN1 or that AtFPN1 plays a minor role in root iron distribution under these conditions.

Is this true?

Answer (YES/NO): NO